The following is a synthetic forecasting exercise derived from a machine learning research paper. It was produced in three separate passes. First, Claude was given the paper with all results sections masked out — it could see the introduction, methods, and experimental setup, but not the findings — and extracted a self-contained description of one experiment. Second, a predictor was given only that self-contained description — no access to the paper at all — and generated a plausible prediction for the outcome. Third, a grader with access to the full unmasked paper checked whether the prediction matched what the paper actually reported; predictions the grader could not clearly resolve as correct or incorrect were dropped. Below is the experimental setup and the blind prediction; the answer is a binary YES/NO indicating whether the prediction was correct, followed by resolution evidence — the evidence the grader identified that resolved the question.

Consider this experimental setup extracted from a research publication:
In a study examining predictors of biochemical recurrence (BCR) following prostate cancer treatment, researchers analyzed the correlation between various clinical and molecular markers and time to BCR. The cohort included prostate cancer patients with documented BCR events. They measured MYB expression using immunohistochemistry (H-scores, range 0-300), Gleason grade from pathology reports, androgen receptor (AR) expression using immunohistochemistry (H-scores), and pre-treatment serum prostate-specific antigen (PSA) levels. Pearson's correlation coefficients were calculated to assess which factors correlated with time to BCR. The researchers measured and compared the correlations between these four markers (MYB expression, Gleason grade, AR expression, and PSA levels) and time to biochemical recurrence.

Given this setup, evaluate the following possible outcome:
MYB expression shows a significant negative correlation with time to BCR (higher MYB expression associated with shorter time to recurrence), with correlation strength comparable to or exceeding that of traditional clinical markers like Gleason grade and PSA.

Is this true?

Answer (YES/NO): YES